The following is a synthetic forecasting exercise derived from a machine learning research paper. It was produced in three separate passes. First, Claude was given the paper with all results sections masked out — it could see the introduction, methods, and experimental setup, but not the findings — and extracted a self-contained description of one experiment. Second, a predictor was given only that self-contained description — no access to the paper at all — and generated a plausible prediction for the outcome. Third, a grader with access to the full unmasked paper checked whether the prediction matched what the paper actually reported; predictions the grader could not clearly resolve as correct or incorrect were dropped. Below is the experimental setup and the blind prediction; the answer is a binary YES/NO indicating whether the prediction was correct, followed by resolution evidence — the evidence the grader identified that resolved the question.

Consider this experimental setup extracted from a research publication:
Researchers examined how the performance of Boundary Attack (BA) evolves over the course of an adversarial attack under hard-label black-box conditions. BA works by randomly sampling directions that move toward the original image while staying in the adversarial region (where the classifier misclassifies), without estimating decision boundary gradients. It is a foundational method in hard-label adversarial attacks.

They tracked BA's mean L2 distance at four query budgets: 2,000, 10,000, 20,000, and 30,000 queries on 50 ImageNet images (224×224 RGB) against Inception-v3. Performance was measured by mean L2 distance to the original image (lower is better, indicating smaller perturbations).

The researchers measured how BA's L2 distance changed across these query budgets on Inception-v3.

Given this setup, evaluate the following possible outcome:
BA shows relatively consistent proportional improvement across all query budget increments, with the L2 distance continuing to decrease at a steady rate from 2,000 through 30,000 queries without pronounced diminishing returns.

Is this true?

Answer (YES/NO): NO